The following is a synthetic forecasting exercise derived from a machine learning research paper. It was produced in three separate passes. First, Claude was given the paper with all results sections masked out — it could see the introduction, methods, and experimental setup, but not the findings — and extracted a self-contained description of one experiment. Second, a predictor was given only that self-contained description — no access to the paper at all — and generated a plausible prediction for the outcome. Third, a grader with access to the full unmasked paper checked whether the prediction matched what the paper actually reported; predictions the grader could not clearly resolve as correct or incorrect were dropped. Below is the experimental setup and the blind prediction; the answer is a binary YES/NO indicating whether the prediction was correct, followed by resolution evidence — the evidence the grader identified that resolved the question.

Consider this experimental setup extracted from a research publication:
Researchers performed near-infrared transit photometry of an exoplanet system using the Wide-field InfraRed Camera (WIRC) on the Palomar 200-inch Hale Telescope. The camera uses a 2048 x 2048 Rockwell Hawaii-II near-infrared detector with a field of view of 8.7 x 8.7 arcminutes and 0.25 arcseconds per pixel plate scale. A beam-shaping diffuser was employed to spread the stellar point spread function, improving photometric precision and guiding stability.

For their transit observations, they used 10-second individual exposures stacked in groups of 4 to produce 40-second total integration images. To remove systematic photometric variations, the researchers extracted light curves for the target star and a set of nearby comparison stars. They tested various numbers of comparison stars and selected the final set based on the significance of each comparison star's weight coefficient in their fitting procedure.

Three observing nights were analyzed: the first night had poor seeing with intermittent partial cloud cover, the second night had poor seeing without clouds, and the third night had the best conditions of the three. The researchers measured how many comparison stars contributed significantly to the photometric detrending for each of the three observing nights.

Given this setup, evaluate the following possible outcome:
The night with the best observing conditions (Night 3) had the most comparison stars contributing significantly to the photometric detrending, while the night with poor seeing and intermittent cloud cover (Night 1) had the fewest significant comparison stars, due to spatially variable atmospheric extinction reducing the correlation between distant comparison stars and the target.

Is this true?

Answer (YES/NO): NO